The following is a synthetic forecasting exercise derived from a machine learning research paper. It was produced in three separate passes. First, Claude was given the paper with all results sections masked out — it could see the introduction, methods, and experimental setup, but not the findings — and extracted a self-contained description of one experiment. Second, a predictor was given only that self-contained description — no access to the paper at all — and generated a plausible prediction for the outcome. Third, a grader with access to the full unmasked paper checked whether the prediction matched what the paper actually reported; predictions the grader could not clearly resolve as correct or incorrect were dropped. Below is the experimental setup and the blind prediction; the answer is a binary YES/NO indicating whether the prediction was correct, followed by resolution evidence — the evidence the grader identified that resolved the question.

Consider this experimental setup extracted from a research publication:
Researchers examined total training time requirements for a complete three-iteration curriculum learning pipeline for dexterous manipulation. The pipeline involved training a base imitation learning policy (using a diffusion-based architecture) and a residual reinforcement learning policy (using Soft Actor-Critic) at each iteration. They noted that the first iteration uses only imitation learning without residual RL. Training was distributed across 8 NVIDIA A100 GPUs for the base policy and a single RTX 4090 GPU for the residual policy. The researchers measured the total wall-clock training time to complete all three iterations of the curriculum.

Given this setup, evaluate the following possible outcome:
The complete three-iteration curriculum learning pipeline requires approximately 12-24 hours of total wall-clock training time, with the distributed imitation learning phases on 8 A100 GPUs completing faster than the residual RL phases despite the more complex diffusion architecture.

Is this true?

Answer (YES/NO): NO